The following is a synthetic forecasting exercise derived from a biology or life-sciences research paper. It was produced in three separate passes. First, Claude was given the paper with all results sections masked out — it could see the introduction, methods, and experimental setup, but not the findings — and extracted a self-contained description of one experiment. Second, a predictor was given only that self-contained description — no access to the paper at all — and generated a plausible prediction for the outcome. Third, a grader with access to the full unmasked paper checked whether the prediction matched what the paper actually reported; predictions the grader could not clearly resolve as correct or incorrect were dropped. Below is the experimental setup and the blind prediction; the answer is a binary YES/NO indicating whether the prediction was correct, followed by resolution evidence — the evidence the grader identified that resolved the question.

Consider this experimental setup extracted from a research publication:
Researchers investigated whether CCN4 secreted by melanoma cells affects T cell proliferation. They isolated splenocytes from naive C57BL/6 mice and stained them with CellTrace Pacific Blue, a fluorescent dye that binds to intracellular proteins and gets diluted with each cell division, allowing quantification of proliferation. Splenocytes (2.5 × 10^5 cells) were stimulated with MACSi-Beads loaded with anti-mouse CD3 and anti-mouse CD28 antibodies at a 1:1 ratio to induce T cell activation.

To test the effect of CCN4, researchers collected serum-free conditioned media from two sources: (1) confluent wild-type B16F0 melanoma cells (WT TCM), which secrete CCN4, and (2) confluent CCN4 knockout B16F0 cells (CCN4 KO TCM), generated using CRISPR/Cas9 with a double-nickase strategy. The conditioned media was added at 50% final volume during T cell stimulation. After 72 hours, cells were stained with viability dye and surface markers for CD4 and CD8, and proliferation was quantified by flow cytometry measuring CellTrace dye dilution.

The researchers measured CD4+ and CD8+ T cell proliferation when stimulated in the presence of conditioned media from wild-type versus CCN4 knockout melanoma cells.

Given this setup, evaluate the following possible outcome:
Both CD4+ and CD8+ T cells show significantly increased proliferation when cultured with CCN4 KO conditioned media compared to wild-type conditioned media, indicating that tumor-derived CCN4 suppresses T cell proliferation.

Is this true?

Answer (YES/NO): NO